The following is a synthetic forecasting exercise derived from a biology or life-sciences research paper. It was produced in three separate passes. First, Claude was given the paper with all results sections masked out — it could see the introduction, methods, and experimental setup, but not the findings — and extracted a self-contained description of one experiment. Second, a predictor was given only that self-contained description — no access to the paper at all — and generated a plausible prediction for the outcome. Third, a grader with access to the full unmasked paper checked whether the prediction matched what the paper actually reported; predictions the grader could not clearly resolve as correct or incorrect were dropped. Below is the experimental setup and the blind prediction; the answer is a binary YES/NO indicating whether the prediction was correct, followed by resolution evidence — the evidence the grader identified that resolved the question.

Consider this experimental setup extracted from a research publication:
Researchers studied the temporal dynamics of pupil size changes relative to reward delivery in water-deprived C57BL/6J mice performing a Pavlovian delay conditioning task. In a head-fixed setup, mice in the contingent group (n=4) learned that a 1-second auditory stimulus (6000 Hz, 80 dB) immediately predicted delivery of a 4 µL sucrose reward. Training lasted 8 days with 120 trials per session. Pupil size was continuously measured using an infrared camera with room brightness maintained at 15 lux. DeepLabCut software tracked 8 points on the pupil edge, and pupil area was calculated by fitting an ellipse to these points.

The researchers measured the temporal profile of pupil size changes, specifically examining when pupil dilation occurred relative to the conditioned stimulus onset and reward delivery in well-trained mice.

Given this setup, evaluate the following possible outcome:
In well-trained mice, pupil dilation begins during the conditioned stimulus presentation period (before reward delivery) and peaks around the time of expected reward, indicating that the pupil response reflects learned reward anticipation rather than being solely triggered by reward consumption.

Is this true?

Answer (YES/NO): NO